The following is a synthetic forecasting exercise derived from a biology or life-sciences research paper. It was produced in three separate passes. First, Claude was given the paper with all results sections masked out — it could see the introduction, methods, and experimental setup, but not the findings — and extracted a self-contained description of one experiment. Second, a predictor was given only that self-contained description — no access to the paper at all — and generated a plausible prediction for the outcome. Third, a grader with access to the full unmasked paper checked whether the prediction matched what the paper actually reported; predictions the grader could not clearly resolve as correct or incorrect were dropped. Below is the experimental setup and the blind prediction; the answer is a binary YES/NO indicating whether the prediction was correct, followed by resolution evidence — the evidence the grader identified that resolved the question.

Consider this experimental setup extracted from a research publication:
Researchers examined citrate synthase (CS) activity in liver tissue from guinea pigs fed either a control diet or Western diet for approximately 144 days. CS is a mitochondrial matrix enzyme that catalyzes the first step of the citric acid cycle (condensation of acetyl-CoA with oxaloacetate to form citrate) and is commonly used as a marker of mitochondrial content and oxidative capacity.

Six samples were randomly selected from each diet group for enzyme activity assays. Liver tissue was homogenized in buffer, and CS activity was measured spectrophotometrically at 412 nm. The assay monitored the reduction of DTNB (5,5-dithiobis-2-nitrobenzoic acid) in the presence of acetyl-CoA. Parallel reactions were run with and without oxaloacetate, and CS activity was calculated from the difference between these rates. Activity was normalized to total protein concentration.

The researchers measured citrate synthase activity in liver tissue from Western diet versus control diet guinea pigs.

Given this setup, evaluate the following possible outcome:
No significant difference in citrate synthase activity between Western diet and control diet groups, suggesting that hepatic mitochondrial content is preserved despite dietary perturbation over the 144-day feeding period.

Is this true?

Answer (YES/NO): YES